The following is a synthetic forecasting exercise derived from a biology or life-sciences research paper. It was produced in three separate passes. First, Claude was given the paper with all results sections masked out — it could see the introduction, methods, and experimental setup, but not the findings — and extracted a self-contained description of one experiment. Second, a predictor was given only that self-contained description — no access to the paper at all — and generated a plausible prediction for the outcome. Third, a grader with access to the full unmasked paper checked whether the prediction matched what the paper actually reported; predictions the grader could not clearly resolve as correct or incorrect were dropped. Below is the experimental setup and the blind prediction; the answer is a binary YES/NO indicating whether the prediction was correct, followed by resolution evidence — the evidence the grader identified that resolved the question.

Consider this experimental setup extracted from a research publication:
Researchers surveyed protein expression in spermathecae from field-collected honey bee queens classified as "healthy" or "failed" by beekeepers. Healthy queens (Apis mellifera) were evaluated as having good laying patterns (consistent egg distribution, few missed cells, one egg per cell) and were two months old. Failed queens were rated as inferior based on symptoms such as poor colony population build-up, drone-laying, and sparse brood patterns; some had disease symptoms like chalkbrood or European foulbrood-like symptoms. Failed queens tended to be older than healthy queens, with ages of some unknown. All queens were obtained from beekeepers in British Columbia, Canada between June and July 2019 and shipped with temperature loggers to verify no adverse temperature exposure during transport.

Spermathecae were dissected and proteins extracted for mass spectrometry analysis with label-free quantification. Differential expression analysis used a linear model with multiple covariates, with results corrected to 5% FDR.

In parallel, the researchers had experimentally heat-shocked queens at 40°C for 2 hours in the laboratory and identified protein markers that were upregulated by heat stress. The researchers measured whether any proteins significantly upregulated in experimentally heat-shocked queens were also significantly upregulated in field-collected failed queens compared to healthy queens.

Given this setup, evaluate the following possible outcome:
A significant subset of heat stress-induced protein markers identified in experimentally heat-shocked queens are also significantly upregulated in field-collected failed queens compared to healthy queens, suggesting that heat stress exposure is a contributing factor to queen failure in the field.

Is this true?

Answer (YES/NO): NO